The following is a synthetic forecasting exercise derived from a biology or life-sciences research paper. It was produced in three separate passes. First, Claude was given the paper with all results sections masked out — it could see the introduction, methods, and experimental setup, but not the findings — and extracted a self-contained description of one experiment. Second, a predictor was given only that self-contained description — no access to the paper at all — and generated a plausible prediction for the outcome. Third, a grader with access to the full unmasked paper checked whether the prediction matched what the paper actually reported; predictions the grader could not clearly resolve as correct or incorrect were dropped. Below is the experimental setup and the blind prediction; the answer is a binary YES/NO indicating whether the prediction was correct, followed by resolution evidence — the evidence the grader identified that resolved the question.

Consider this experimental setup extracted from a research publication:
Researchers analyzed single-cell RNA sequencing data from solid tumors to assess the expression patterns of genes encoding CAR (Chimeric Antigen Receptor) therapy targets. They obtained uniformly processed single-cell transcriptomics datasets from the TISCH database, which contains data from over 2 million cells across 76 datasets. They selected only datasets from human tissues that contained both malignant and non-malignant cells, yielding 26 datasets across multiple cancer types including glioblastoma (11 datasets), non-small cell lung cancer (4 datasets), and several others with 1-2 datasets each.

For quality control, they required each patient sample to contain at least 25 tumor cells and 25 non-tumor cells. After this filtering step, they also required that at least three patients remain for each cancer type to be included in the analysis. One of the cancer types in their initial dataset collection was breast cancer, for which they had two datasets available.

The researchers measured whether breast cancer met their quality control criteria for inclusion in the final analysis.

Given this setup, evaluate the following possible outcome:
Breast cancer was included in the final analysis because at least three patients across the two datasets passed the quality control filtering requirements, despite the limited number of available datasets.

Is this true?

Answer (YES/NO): NO